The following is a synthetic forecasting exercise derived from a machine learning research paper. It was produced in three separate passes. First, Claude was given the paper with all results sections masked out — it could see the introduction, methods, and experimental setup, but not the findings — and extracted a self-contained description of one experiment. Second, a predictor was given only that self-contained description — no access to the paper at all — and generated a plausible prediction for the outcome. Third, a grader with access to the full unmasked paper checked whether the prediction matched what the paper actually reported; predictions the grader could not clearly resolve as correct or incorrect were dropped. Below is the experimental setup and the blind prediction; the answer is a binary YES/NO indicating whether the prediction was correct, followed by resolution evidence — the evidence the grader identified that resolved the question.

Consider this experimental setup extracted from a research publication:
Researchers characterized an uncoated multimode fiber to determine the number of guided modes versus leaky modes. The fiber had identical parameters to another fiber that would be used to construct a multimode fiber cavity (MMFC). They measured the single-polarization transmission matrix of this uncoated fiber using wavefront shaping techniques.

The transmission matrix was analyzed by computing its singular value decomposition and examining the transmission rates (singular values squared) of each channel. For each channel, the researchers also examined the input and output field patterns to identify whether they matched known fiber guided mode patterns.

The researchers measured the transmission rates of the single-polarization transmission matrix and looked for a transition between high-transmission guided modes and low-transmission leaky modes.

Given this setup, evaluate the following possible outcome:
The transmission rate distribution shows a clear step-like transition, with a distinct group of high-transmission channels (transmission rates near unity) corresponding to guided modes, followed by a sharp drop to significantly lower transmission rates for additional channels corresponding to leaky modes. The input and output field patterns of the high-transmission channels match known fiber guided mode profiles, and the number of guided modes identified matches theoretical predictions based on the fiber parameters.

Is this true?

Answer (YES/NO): NO